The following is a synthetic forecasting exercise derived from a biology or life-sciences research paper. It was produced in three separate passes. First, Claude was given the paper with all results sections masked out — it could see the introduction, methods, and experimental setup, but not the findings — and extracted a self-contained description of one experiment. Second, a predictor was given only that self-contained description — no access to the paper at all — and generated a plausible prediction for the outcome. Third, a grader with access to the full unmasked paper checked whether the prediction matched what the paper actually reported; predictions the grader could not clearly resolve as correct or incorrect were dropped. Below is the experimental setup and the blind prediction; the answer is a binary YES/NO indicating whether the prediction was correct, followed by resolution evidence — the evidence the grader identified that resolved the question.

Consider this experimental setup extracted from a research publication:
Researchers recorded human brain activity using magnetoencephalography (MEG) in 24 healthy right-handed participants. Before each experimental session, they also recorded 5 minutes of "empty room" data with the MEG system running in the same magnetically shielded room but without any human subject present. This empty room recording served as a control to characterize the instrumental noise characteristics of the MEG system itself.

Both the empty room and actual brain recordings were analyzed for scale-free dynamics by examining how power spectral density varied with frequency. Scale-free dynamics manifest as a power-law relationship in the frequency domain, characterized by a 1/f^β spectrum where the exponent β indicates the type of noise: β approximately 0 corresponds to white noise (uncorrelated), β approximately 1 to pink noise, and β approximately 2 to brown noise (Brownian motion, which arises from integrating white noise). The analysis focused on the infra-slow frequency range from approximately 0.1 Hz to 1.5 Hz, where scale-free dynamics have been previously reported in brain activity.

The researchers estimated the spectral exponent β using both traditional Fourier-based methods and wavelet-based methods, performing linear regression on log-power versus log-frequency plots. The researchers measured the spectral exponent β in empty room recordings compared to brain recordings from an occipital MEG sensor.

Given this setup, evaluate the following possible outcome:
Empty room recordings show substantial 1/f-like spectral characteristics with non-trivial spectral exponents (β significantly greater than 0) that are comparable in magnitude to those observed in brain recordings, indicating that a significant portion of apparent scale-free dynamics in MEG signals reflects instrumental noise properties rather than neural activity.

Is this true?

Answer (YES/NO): NO